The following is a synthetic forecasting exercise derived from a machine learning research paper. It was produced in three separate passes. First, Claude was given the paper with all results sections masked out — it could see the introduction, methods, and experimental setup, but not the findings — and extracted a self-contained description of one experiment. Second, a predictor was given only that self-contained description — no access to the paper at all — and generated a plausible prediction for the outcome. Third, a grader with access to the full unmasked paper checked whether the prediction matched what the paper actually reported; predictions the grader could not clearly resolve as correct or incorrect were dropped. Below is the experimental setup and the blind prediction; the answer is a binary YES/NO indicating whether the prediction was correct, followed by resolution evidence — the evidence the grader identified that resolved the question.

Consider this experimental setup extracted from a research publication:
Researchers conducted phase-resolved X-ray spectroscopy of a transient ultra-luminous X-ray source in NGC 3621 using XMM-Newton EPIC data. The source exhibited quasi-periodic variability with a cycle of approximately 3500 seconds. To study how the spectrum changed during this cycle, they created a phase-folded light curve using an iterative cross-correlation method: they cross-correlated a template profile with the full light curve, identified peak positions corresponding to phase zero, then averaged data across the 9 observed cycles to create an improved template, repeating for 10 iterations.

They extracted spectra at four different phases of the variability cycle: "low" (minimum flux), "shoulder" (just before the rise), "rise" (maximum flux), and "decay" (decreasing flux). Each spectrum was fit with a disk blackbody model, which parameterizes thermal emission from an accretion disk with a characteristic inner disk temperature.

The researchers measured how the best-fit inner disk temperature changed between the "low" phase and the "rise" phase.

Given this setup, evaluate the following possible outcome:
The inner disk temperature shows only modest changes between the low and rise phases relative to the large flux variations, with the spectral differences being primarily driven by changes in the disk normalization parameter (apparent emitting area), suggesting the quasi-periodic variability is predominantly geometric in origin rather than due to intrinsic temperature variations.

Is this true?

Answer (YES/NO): NO